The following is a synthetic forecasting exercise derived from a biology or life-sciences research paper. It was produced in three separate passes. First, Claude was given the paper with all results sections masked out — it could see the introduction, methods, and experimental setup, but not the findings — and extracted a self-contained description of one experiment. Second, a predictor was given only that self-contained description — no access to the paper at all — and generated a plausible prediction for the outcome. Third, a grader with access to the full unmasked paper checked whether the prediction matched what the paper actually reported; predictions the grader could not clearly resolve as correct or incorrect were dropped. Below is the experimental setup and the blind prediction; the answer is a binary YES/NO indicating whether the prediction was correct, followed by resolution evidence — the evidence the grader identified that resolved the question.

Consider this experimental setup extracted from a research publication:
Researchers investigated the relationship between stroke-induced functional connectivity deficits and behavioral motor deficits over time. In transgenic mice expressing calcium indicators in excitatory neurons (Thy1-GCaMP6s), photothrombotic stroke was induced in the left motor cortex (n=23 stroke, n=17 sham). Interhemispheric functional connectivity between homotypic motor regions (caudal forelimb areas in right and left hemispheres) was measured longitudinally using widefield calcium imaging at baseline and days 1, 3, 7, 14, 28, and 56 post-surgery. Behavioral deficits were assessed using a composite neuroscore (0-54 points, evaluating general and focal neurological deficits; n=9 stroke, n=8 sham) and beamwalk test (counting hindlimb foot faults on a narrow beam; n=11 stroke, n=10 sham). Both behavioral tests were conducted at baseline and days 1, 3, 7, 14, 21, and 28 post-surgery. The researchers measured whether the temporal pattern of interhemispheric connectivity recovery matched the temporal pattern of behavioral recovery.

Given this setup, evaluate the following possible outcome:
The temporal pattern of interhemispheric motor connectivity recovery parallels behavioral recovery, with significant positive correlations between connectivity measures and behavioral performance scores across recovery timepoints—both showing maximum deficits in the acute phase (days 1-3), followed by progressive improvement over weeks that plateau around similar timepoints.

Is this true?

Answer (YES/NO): NO